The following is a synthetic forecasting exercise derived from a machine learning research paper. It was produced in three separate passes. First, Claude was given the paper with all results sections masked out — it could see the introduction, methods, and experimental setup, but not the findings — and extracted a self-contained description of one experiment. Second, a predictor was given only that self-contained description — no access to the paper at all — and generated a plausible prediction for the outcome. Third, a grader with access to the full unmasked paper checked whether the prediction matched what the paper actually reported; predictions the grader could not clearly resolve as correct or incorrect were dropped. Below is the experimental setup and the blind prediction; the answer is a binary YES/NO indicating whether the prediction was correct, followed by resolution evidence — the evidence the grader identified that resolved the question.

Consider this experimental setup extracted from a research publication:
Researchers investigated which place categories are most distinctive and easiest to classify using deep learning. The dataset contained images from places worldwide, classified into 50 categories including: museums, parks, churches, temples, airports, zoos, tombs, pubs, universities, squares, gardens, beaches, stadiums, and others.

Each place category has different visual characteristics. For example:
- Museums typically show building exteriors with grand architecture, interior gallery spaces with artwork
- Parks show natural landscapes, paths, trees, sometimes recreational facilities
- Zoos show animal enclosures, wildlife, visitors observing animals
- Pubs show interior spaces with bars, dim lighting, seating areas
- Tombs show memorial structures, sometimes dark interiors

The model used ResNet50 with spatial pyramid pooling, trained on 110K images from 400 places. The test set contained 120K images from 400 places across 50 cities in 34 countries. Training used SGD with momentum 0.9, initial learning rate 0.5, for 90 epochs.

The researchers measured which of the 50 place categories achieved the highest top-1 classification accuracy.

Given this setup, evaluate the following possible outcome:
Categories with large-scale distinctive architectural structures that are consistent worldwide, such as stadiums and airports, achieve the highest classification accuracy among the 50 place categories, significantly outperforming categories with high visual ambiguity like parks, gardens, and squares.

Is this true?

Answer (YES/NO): NO